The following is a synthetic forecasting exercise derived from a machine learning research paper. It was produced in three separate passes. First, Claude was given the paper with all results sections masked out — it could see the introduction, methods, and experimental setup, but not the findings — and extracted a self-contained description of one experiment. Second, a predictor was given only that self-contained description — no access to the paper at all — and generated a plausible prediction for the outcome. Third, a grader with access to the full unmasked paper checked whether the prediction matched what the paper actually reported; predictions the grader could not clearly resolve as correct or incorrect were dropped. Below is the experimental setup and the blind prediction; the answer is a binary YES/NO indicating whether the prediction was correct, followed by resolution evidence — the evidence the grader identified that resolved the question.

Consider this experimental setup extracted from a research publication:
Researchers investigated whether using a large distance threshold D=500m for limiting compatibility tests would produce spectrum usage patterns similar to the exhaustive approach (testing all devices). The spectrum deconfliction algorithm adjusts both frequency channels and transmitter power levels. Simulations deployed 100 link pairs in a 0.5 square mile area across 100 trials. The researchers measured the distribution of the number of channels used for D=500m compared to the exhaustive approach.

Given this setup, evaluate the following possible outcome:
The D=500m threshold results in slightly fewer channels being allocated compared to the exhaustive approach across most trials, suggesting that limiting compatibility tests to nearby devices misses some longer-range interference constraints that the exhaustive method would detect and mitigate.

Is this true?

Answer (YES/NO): NO